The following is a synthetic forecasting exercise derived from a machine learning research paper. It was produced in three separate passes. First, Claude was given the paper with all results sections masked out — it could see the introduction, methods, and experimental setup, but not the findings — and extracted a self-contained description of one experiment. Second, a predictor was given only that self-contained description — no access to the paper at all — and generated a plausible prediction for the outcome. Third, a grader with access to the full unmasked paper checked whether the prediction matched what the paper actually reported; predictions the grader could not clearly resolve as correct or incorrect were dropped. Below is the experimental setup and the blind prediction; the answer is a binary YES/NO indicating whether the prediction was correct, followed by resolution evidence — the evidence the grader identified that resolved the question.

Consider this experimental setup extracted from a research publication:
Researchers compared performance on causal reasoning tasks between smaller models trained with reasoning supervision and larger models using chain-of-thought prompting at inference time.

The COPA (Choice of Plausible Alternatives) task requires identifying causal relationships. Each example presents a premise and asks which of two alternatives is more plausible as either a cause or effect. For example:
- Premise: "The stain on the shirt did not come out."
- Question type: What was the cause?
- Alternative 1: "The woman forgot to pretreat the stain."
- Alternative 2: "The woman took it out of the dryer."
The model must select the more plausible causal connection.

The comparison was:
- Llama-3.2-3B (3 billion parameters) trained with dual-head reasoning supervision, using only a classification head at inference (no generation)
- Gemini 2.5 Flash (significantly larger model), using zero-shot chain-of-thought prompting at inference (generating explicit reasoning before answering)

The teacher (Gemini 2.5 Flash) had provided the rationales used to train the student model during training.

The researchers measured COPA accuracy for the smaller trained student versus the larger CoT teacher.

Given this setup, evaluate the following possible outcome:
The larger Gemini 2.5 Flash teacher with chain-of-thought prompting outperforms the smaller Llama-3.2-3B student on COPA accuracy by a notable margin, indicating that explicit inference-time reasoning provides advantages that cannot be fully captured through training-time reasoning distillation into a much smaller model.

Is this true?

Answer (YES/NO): YES